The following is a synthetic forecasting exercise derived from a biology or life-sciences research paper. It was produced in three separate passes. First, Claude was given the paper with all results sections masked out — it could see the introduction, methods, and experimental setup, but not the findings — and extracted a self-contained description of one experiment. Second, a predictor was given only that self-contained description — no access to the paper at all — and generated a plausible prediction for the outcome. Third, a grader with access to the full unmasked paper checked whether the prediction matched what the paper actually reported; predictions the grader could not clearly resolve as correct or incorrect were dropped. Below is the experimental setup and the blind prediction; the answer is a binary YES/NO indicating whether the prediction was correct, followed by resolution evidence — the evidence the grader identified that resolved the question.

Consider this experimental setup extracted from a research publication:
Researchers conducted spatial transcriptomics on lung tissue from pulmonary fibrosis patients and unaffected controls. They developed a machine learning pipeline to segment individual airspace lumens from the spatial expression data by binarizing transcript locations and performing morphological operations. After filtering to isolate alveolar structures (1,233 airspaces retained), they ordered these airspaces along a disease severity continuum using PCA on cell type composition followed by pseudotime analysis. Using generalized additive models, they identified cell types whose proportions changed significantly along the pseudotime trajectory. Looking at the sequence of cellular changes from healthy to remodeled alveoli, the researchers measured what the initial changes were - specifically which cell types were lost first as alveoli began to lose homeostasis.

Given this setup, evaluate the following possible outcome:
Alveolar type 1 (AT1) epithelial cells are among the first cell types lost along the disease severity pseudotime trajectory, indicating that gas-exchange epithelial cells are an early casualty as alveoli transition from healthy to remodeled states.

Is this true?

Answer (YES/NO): YES